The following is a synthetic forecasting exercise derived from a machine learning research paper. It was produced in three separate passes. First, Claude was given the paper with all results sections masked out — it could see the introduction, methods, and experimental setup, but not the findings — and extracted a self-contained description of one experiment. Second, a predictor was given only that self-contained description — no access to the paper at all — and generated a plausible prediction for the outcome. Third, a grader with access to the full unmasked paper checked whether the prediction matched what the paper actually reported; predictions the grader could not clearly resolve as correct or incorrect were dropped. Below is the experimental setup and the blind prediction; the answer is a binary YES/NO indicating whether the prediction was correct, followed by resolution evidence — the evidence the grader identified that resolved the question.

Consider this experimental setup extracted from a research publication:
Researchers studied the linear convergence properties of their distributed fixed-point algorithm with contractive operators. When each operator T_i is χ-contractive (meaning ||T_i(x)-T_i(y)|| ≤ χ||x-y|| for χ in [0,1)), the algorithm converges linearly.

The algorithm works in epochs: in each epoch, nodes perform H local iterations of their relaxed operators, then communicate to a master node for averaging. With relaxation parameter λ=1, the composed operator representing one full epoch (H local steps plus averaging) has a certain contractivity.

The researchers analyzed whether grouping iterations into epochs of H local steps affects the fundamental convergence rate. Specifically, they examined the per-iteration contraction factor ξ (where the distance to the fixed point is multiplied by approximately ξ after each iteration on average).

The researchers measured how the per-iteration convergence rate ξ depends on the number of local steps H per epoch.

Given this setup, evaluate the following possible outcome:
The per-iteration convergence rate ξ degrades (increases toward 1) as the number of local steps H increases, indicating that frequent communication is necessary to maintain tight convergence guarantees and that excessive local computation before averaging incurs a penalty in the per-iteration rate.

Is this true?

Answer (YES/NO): NO